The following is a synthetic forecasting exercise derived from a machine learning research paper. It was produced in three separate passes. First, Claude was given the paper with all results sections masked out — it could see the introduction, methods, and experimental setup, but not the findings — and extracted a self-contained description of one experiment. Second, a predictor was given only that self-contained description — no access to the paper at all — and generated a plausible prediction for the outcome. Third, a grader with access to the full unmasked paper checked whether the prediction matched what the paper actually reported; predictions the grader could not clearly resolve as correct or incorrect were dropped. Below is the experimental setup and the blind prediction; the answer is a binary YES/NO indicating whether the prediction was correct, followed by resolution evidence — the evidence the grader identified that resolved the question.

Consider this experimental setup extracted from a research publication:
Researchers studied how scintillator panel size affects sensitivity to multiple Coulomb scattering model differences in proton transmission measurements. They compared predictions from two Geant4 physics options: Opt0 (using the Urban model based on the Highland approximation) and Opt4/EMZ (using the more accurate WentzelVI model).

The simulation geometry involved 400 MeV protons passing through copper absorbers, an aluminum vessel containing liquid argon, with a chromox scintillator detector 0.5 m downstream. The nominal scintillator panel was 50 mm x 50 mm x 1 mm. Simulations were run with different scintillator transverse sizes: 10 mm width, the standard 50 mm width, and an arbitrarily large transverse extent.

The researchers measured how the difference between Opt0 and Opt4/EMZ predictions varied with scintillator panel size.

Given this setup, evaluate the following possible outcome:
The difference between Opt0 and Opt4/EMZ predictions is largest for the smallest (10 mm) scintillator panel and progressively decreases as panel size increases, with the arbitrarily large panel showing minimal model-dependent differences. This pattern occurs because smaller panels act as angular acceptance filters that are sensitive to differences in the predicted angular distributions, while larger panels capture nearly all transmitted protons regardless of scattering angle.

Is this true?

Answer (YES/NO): NO